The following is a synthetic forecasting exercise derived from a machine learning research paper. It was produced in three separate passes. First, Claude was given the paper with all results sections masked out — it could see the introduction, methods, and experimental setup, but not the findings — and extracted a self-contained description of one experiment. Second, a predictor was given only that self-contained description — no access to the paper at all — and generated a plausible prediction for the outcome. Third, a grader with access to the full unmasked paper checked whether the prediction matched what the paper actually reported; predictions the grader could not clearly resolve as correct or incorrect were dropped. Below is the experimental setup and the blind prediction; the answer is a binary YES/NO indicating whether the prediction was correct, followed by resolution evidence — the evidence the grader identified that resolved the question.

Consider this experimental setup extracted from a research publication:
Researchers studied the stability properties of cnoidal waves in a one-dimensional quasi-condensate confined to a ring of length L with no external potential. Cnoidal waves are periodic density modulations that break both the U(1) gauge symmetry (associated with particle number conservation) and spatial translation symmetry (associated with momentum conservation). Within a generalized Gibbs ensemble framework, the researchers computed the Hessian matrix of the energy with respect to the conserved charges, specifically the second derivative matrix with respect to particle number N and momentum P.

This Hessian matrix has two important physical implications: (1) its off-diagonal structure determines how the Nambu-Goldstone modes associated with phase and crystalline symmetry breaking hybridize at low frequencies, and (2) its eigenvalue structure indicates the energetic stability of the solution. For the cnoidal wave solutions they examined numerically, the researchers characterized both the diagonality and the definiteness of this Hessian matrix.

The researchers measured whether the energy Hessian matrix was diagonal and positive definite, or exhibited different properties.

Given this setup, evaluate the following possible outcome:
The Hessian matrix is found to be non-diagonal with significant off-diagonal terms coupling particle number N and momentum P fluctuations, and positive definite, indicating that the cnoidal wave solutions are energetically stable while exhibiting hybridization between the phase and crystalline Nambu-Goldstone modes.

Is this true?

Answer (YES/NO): NO